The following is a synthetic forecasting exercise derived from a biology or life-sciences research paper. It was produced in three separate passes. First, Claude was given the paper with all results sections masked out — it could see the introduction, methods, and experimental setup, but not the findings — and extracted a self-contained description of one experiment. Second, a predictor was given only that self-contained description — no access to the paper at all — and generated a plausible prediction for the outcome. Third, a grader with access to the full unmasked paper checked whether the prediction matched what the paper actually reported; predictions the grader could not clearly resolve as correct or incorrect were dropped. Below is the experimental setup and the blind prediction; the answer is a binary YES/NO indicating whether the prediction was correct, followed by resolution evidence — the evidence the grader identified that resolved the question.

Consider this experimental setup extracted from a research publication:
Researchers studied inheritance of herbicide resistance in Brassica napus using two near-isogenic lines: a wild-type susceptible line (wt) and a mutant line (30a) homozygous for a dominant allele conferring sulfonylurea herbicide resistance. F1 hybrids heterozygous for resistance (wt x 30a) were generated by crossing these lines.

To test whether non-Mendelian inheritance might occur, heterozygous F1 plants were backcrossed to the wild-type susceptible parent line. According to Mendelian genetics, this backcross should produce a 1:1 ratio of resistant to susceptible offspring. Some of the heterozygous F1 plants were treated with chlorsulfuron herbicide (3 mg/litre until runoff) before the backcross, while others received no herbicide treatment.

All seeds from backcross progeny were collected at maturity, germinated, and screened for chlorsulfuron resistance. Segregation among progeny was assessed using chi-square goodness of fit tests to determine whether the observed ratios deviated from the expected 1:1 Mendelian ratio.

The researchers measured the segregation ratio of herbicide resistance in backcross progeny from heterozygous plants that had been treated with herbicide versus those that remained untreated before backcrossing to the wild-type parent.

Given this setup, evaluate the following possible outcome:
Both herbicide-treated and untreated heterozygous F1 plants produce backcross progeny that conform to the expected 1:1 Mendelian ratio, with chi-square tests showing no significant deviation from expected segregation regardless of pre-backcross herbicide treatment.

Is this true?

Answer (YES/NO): NO